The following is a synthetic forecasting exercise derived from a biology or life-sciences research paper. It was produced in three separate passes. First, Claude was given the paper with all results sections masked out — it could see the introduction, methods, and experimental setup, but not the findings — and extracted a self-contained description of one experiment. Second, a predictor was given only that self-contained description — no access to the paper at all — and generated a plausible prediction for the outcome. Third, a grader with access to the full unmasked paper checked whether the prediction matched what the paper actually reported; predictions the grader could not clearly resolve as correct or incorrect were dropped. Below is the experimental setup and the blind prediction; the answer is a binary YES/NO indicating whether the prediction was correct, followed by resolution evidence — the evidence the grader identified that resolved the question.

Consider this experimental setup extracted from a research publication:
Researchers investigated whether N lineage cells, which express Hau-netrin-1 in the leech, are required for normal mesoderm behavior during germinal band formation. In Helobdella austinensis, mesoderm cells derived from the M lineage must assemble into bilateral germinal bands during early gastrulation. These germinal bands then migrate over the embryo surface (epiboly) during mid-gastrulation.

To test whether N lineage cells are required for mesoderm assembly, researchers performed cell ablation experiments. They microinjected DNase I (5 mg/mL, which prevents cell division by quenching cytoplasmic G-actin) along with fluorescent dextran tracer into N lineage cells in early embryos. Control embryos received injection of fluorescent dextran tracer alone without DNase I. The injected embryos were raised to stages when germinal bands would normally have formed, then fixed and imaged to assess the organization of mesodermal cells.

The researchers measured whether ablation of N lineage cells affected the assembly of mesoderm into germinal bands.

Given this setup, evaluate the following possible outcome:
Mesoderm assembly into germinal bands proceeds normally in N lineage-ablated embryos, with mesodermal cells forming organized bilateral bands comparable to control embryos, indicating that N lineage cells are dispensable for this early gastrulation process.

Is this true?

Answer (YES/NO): NO